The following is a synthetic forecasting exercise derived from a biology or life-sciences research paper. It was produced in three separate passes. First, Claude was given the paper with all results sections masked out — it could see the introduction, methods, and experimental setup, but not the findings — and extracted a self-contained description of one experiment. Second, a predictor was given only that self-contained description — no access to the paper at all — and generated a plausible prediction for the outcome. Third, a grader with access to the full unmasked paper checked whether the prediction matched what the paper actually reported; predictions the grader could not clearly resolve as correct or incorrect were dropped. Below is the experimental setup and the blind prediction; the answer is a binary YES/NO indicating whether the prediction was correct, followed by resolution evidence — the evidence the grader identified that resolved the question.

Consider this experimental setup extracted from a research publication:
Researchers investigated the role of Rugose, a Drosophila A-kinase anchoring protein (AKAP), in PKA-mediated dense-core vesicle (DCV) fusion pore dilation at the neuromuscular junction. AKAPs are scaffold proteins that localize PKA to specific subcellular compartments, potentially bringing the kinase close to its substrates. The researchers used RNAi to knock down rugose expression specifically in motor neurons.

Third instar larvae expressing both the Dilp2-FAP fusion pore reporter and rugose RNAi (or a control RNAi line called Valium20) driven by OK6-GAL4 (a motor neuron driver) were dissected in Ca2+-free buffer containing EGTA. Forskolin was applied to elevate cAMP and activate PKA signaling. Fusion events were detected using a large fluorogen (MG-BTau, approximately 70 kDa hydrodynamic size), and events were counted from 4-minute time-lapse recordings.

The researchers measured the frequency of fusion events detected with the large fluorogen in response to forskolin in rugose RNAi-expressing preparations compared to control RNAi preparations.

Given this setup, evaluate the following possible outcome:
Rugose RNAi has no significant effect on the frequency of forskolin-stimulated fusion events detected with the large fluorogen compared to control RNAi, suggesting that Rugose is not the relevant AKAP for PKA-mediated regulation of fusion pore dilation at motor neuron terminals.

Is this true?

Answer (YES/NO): NO